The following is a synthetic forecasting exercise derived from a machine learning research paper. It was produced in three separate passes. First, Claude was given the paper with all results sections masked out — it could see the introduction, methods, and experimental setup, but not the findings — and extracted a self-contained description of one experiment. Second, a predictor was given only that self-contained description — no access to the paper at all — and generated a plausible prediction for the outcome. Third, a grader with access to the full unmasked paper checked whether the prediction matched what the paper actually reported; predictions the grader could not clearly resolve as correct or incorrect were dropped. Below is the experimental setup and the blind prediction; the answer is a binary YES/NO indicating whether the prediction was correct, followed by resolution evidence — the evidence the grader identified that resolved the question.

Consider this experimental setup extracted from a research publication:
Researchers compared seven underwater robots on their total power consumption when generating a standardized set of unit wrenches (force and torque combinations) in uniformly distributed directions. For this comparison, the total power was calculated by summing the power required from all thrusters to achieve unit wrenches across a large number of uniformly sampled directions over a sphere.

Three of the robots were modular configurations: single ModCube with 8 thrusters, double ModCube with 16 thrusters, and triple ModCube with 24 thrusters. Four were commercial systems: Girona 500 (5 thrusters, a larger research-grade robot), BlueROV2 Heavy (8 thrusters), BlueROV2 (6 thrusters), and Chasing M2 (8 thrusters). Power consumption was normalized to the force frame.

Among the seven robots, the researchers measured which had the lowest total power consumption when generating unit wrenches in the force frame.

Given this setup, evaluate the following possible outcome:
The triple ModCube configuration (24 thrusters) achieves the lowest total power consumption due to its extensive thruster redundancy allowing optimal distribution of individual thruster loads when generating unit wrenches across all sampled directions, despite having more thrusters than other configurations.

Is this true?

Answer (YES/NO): NO